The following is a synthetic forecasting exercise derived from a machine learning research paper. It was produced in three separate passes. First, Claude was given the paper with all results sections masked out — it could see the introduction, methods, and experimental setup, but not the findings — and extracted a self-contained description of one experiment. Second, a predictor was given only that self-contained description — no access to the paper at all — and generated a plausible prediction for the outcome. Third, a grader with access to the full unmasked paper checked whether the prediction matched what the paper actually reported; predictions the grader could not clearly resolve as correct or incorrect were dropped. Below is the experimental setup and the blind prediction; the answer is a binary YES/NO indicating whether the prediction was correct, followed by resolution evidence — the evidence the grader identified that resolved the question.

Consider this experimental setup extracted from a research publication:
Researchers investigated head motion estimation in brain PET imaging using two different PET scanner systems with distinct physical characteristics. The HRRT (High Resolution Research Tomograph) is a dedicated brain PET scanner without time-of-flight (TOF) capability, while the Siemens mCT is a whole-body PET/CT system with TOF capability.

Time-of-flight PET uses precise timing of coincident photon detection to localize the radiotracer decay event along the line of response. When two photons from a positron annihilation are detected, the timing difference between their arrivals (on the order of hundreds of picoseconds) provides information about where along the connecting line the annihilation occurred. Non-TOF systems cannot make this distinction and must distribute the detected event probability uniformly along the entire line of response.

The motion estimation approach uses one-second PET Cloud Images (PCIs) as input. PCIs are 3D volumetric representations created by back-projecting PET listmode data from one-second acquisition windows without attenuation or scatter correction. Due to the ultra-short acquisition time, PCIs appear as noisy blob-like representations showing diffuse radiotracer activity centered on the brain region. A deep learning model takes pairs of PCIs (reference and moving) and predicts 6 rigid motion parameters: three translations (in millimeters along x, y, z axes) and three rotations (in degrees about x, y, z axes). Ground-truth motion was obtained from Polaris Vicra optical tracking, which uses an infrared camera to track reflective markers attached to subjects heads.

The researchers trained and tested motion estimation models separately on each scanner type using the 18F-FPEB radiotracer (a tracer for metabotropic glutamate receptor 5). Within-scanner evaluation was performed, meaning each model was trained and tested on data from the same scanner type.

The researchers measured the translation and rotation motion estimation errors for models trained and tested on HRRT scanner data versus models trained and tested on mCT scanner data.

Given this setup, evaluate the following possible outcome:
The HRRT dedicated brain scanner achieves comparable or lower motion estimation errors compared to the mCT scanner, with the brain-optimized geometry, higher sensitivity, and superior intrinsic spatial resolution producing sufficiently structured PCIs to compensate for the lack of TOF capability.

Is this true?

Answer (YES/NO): NO